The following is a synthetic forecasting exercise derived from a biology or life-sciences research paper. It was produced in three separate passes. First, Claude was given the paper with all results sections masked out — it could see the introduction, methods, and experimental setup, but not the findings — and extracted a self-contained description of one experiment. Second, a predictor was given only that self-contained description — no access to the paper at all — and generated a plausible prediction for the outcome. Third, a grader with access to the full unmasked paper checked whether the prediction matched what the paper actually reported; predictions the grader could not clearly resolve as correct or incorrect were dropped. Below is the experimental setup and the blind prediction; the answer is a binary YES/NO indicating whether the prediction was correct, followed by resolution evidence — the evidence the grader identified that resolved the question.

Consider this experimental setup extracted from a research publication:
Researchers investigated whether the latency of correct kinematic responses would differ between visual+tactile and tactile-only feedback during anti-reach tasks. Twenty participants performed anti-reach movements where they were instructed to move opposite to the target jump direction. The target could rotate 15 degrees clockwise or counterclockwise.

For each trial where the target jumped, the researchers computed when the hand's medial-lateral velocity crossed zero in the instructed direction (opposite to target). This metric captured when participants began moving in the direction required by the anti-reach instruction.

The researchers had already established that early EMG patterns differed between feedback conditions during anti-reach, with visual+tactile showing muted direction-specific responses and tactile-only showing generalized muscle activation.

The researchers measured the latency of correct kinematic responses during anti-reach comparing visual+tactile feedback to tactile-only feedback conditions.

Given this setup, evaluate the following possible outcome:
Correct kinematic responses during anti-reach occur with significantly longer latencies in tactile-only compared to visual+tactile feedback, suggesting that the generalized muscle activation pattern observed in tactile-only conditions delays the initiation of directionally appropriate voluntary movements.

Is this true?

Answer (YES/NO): NO